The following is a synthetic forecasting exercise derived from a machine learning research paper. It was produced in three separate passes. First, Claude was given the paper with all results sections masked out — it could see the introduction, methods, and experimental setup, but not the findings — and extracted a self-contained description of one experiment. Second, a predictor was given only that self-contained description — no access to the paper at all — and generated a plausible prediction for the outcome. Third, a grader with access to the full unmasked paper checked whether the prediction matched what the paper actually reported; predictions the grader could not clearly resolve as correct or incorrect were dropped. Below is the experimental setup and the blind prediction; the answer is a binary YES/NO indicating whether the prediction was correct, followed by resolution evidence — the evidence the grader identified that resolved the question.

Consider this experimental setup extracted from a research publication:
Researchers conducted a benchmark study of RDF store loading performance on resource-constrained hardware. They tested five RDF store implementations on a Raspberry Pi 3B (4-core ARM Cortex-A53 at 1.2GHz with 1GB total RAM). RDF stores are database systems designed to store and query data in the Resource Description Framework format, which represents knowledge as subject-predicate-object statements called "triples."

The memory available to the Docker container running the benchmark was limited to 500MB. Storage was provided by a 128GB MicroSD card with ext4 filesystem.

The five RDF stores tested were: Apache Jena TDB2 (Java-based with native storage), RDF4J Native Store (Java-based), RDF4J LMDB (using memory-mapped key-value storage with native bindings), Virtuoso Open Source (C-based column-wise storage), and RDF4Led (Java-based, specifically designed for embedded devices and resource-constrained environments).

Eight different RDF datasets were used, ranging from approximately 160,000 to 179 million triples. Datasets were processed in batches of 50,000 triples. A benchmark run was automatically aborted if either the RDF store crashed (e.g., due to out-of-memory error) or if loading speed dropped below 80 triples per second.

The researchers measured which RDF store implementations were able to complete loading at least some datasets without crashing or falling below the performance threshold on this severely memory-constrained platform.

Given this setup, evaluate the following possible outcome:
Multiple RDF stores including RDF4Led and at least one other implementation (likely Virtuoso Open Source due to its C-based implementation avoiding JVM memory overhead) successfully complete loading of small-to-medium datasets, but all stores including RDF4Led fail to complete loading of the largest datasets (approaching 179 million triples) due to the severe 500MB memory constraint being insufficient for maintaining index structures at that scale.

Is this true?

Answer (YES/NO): NO